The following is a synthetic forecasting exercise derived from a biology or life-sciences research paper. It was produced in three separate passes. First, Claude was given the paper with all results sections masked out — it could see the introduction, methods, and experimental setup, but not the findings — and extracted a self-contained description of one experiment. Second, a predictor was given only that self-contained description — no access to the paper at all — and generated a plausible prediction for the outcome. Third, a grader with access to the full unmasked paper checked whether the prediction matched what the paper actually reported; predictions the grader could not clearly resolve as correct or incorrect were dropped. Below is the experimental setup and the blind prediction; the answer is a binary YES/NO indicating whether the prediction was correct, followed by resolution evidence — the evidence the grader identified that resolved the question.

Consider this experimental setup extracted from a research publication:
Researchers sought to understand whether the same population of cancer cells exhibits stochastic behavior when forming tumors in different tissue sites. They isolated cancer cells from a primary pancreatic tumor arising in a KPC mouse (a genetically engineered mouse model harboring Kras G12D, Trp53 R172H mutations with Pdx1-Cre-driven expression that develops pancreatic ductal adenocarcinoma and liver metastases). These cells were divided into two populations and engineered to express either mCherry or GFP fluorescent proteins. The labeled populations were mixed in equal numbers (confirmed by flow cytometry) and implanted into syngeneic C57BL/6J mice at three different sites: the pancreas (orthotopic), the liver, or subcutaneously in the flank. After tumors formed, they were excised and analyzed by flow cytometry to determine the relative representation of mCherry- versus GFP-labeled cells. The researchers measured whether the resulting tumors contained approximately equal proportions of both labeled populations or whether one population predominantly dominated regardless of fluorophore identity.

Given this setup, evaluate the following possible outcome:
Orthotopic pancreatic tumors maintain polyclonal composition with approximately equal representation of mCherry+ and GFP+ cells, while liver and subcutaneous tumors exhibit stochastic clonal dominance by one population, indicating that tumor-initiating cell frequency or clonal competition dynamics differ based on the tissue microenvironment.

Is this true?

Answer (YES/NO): NO